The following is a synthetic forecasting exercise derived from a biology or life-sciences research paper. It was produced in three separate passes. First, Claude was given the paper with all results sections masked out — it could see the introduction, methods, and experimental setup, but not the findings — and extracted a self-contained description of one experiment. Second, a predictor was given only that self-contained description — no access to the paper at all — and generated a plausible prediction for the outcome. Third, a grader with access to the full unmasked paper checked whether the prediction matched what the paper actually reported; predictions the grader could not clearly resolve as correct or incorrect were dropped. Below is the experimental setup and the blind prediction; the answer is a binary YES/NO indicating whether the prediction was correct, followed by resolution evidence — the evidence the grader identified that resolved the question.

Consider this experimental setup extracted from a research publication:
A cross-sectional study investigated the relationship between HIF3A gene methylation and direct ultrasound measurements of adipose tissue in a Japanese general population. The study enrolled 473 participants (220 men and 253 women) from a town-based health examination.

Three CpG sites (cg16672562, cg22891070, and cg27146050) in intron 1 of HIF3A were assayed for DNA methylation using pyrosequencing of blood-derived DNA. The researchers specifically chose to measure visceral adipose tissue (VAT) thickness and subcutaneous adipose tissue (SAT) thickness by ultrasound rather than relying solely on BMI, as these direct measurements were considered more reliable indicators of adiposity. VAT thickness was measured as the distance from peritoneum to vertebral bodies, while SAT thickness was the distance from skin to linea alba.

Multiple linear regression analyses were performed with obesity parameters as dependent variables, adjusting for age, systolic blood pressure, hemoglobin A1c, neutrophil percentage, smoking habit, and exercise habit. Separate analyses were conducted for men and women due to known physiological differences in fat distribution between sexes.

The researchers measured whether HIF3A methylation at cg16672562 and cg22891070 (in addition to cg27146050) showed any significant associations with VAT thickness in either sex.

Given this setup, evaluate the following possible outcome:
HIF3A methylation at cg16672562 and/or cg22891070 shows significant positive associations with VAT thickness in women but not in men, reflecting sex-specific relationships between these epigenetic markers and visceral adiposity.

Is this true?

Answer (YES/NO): NO